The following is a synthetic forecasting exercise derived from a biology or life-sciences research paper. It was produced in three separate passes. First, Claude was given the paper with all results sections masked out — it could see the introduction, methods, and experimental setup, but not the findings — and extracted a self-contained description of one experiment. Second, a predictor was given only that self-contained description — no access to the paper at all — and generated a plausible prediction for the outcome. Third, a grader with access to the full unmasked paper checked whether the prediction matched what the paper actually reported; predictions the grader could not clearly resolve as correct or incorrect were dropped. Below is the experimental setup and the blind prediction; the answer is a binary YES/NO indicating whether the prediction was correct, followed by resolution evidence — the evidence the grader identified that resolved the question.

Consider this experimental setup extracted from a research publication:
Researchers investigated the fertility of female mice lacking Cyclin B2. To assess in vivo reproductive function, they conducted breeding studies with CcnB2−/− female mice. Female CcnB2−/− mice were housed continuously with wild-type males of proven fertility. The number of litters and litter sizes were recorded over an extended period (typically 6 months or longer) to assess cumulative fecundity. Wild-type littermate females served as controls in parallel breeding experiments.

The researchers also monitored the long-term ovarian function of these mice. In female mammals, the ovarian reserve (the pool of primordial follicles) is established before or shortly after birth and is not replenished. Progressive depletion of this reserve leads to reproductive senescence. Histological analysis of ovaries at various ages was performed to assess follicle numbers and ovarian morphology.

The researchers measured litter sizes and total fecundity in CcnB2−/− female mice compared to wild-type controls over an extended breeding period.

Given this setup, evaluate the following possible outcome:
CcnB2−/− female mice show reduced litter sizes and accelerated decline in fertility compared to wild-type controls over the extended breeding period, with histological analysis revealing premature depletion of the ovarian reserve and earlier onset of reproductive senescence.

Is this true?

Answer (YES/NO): NO